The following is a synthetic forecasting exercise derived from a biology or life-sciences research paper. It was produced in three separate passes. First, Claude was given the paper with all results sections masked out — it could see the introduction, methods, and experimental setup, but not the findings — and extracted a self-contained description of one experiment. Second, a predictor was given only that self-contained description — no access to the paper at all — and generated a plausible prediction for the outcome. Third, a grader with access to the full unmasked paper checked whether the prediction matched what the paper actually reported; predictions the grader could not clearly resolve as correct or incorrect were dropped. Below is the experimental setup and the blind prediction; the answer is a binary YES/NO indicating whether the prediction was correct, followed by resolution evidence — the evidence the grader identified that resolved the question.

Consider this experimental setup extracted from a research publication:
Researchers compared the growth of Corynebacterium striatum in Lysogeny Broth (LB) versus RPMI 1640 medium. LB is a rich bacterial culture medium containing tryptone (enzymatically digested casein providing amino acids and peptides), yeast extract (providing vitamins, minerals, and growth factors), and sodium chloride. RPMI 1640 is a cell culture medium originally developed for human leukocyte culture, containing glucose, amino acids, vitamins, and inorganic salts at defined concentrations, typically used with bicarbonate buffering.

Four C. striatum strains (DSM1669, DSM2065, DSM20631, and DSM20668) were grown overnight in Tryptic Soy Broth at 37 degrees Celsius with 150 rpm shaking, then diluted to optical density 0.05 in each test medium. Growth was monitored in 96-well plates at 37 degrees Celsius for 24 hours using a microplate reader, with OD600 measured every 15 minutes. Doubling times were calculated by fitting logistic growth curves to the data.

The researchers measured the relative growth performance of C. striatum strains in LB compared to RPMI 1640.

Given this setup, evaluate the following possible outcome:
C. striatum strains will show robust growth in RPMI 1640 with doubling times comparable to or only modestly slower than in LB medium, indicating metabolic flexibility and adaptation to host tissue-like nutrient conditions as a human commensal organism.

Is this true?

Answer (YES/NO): NO